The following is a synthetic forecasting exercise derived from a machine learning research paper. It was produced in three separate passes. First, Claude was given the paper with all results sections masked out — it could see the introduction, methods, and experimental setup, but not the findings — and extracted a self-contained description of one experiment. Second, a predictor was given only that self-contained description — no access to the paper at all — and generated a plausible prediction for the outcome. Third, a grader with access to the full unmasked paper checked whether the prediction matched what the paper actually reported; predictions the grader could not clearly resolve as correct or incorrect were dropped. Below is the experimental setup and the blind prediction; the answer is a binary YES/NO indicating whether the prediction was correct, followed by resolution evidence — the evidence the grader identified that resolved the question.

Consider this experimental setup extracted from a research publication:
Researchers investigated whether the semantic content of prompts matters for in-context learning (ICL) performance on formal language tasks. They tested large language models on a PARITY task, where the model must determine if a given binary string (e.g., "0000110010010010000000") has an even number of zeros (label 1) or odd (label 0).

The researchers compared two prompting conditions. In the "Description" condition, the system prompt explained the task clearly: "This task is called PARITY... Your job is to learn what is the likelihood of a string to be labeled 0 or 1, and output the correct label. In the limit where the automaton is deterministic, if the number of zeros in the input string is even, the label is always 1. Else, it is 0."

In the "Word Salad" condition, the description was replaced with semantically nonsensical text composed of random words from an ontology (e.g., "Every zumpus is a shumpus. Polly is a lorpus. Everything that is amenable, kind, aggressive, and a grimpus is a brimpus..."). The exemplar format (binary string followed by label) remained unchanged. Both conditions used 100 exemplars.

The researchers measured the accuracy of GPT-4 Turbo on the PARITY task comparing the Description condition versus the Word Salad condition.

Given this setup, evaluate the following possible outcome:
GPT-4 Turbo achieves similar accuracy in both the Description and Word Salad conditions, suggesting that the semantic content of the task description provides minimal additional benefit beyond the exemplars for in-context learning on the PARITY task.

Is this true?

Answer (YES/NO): YES